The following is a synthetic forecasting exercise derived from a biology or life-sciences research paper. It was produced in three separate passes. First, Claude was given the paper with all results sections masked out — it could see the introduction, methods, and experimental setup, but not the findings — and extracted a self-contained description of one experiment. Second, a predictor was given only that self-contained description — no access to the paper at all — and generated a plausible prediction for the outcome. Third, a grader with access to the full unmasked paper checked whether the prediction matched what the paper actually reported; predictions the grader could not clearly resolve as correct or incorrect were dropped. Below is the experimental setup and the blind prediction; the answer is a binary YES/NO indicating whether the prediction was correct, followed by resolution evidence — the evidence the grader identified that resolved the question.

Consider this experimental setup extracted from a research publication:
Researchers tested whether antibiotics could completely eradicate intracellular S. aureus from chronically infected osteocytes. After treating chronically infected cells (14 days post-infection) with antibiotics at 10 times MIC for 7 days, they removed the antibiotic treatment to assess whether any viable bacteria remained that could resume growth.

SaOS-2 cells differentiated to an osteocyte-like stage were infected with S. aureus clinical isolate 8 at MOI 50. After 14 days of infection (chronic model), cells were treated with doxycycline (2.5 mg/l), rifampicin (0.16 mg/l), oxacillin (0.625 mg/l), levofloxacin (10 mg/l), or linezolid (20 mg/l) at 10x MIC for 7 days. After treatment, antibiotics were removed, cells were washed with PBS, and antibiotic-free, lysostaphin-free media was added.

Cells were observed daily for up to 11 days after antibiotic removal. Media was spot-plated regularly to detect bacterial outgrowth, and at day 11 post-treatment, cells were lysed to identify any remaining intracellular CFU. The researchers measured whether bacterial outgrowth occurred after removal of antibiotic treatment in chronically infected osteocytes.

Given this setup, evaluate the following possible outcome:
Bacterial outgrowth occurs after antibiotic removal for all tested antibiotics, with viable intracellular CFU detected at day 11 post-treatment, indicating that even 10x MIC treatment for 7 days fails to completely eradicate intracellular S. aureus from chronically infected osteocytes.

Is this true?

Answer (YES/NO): YES